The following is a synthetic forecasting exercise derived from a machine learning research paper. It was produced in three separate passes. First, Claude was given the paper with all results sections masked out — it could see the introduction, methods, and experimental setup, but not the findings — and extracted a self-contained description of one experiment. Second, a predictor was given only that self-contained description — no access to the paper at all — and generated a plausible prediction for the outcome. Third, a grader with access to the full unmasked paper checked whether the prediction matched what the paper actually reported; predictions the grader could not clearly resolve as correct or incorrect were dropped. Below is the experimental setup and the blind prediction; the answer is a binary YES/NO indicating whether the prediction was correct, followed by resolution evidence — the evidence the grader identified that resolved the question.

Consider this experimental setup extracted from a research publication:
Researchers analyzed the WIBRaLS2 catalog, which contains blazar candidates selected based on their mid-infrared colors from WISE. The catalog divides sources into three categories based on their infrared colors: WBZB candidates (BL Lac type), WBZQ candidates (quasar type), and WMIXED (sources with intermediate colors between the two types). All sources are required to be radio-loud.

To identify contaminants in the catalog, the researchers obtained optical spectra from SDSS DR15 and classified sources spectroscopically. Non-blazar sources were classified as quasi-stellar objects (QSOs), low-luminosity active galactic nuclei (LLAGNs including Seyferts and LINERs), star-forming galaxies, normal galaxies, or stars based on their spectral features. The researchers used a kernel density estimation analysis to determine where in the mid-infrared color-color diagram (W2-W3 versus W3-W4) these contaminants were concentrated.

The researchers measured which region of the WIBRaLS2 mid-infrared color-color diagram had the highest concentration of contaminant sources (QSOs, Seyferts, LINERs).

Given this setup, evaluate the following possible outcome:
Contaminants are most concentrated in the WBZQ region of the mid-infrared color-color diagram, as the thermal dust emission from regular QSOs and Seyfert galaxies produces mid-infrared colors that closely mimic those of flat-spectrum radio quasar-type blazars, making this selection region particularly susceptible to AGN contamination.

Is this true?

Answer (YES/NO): YES